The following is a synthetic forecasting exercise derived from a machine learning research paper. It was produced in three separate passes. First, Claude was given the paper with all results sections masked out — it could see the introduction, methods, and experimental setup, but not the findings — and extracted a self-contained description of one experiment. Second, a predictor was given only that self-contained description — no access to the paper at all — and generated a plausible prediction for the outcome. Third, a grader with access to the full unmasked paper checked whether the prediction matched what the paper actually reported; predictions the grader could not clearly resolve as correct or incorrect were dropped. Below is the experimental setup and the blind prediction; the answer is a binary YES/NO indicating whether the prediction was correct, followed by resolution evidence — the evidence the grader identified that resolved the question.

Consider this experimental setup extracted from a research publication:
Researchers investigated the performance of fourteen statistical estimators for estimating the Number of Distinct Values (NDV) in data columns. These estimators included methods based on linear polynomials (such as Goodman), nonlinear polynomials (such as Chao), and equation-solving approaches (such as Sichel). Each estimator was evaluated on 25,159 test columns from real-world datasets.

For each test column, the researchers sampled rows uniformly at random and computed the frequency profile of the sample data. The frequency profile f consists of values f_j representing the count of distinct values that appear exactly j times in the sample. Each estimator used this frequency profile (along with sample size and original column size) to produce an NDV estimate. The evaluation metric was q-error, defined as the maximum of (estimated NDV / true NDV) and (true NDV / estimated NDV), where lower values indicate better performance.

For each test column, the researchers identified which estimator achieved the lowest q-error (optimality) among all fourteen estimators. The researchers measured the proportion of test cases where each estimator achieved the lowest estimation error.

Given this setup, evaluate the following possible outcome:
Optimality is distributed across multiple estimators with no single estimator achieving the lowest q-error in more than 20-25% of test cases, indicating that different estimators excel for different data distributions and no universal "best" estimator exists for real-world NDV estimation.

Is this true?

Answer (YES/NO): NO